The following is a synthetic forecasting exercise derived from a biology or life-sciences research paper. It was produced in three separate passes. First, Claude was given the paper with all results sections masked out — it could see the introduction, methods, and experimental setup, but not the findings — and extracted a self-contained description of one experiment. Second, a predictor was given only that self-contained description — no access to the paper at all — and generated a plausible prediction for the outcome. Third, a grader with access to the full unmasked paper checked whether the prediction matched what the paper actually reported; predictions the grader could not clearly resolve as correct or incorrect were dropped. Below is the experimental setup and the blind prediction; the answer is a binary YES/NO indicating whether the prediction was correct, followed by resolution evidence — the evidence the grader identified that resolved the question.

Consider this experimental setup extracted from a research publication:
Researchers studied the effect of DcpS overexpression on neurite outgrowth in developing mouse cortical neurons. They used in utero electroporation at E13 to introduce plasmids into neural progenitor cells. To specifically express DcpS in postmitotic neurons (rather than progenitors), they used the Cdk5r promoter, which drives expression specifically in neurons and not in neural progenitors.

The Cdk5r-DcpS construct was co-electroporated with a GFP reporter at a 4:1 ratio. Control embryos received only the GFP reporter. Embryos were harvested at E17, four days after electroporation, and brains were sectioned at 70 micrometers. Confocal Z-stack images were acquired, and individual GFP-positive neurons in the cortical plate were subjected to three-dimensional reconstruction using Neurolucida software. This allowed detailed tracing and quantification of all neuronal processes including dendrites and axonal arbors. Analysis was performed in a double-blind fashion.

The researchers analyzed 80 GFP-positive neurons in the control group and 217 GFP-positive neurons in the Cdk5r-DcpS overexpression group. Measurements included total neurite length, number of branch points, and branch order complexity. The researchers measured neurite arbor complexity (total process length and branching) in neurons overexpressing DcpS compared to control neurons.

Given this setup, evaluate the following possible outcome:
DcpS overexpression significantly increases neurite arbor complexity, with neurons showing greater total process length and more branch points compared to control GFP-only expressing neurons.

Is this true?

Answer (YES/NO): NO